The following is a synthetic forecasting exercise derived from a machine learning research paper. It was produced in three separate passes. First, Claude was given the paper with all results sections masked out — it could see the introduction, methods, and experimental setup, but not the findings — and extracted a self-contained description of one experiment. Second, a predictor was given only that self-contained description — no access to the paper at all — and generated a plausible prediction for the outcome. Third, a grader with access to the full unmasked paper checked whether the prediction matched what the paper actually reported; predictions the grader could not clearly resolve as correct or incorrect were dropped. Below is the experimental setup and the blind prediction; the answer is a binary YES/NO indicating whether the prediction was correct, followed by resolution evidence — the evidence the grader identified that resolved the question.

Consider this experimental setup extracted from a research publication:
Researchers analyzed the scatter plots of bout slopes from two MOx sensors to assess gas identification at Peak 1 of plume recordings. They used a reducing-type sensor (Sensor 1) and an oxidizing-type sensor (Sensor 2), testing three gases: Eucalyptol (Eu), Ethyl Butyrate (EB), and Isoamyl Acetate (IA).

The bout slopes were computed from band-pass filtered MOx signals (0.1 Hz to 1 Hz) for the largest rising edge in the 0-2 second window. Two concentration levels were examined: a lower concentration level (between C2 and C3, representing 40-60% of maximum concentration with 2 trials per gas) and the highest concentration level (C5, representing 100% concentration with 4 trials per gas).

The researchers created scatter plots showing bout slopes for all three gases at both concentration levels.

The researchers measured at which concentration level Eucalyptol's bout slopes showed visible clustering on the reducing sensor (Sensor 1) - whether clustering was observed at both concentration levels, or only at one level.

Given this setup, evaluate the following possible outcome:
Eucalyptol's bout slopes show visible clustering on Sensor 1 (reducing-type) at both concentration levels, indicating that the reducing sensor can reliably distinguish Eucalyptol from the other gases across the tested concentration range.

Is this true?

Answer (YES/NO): NO